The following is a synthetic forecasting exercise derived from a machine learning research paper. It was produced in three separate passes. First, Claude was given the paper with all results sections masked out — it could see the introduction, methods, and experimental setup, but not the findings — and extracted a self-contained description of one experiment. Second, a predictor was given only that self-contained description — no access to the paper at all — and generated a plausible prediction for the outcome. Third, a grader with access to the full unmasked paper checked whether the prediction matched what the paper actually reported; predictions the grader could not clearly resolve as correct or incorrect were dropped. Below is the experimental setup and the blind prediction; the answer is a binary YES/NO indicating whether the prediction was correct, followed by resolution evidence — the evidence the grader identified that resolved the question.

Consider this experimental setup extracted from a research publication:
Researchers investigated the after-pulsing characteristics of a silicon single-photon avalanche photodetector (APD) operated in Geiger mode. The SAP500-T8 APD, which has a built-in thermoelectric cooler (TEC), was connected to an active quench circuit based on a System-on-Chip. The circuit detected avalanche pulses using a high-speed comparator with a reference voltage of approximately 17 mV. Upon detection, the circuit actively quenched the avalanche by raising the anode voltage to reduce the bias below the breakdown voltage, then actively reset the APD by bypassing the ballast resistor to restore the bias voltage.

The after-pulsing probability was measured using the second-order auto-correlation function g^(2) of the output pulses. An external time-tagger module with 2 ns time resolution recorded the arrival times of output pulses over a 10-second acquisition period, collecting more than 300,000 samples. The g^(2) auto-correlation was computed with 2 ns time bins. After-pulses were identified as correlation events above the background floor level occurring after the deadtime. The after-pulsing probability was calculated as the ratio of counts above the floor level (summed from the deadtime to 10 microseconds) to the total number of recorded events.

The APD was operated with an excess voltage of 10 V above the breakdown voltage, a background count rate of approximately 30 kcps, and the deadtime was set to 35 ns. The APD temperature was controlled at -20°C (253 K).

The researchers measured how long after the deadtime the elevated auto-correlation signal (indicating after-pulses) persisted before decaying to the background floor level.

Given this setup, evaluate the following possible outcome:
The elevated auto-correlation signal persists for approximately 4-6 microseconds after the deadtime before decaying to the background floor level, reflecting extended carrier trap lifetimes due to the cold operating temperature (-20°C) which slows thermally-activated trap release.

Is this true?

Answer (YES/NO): NO